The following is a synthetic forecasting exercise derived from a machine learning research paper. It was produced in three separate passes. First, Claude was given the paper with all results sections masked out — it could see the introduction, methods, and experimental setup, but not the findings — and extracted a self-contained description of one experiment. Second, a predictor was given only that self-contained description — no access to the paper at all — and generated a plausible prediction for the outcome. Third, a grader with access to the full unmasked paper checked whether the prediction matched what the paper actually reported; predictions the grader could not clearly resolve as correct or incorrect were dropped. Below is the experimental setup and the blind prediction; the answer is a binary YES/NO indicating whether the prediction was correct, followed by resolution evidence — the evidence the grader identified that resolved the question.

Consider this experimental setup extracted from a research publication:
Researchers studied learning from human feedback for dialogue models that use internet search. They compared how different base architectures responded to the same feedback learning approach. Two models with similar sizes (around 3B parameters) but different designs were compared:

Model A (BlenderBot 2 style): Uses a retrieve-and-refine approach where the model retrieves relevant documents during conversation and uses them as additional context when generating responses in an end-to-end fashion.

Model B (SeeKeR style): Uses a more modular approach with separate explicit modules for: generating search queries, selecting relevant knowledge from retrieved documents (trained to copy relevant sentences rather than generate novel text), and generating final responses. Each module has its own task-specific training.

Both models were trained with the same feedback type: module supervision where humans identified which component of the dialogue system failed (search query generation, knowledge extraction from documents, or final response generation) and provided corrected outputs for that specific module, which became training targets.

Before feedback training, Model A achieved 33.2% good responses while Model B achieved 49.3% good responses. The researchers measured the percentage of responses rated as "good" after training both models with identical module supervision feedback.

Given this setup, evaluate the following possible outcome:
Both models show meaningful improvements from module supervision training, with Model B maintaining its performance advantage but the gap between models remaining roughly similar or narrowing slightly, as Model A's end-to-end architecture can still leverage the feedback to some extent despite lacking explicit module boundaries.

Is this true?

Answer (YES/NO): YES